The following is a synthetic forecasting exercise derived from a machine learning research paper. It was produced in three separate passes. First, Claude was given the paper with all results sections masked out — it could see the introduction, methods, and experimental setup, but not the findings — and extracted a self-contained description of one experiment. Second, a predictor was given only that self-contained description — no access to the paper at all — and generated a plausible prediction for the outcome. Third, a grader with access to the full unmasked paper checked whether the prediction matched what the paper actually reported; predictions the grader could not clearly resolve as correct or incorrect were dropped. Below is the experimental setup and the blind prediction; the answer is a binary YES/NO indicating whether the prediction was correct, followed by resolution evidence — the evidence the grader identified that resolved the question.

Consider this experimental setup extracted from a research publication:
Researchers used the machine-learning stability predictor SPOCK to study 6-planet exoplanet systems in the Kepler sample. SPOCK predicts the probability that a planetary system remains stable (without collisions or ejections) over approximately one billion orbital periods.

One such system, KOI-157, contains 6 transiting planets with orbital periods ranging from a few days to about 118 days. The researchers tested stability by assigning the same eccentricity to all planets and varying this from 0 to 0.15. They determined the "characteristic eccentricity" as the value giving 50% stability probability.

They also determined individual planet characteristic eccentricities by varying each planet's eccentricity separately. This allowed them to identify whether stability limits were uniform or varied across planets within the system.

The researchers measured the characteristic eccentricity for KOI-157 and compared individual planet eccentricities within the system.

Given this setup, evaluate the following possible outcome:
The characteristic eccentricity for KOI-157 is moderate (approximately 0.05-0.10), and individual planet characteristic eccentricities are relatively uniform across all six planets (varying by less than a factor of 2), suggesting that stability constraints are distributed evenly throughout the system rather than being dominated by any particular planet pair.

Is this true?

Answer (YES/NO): NO